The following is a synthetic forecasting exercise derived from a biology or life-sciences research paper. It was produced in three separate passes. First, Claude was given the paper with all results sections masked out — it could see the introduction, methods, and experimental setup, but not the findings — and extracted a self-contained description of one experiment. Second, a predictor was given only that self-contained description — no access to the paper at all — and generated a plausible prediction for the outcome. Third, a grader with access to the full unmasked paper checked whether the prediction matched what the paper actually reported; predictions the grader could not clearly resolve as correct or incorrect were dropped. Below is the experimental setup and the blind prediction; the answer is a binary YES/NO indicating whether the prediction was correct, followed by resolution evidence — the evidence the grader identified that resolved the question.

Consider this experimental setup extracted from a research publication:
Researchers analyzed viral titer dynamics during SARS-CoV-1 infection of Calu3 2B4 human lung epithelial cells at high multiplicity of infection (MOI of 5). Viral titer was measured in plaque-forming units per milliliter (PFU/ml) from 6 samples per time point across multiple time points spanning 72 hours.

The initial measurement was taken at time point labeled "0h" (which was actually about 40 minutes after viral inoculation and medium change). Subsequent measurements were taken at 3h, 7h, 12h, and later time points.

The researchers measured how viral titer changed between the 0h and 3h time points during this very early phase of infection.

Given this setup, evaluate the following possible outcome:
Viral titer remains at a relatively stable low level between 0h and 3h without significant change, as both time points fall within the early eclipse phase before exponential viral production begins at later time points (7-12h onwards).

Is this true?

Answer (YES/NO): NO